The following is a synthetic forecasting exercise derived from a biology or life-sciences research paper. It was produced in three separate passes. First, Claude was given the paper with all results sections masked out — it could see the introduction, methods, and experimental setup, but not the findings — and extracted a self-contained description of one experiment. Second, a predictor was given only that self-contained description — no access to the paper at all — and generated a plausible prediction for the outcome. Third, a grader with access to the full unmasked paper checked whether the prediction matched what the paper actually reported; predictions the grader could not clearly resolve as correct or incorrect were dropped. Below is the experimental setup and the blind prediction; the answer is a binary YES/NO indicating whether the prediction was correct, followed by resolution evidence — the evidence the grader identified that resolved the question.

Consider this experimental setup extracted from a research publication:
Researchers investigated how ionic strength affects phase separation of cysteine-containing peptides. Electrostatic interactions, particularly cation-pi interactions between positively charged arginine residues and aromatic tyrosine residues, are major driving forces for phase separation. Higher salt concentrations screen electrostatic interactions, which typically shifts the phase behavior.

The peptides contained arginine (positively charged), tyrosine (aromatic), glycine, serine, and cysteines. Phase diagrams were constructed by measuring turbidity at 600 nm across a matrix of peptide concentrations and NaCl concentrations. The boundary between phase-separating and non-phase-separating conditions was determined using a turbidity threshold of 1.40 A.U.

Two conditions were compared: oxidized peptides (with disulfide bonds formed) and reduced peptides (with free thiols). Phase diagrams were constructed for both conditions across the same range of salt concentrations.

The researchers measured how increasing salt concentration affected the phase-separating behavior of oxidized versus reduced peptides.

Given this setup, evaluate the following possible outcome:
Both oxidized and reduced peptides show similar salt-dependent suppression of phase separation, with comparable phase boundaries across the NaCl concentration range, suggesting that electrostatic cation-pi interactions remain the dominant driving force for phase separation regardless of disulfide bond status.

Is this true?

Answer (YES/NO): NO